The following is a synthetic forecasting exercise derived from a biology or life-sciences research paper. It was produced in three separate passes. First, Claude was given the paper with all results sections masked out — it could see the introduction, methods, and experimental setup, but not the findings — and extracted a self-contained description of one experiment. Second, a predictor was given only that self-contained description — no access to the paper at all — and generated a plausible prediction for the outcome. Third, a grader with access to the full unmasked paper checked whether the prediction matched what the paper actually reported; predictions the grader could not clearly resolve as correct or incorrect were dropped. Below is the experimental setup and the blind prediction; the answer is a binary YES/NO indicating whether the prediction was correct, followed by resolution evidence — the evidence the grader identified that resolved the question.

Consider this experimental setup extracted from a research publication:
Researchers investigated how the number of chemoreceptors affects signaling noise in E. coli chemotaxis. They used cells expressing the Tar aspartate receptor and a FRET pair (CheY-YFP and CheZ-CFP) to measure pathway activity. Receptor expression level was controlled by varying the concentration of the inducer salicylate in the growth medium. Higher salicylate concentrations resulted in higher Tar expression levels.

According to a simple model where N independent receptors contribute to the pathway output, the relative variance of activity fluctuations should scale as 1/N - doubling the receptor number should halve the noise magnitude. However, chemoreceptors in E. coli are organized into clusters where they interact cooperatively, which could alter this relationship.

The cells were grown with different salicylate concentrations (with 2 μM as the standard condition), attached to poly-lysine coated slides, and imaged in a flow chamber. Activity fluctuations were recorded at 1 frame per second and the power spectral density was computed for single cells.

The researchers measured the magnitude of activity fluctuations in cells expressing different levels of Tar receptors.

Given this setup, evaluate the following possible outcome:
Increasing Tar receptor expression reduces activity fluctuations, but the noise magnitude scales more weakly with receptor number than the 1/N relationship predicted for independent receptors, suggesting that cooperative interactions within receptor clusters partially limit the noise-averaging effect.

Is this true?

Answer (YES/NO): NO